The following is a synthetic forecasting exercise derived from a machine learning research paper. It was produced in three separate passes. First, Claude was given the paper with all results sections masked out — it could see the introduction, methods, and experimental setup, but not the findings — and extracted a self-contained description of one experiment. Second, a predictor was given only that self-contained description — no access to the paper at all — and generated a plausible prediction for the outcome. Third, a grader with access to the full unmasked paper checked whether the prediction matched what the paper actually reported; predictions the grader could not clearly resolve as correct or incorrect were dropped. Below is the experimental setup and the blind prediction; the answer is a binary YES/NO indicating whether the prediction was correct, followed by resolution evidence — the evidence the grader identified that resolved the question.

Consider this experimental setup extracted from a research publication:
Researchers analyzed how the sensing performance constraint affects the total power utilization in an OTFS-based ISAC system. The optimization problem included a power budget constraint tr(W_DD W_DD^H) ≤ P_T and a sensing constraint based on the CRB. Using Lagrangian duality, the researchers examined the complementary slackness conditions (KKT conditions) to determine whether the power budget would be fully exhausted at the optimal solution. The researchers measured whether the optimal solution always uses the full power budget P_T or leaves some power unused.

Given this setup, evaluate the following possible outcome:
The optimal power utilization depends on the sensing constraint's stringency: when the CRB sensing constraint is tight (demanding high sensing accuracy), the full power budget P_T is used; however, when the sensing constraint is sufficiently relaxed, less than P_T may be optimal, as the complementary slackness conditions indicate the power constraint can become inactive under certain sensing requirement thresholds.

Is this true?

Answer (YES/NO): NO